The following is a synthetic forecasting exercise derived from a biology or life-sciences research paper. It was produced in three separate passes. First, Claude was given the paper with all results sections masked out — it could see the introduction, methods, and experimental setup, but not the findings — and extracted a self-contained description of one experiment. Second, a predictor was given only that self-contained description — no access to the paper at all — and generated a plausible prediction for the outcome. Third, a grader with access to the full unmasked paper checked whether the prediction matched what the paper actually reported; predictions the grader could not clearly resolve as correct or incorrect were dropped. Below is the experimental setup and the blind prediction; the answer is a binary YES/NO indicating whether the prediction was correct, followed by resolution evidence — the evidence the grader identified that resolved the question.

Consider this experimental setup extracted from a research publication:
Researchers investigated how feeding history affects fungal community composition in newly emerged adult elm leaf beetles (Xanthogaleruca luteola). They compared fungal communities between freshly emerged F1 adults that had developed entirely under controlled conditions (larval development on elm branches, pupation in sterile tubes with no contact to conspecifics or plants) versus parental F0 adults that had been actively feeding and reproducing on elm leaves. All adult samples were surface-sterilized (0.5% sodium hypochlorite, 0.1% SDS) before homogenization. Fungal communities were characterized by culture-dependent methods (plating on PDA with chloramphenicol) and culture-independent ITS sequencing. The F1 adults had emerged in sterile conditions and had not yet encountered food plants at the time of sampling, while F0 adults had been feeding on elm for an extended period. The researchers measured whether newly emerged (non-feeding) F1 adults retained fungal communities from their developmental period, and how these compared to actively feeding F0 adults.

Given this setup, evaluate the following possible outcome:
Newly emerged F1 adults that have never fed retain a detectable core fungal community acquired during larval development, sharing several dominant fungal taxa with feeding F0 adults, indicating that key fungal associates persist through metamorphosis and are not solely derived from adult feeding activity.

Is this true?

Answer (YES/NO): NO